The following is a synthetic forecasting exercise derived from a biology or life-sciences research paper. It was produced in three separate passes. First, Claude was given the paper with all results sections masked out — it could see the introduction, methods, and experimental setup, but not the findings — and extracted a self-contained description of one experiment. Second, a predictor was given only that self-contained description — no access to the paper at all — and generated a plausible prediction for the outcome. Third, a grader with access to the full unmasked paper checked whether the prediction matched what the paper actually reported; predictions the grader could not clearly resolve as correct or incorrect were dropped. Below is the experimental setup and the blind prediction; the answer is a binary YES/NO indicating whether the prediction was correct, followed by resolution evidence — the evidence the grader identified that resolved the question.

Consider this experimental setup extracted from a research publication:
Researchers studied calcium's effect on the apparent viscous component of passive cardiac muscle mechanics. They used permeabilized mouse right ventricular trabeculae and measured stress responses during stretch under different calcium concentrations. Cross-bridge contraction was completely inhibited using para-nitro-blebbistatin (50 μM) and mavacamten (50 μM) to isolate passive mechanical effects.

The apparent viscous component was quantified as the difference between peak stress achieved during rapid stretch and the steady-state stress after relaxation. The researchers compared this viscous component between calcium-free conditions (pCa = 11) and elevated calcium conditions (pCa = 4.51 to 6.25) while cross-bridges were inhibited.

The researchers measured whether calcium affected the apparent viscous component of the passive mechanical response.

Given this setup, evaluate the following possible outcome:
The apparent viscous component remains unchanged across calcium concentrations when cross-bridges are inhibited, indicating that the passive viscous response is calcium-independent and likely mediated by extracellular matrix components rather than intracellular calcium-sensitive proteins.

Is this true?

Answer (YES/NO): NO